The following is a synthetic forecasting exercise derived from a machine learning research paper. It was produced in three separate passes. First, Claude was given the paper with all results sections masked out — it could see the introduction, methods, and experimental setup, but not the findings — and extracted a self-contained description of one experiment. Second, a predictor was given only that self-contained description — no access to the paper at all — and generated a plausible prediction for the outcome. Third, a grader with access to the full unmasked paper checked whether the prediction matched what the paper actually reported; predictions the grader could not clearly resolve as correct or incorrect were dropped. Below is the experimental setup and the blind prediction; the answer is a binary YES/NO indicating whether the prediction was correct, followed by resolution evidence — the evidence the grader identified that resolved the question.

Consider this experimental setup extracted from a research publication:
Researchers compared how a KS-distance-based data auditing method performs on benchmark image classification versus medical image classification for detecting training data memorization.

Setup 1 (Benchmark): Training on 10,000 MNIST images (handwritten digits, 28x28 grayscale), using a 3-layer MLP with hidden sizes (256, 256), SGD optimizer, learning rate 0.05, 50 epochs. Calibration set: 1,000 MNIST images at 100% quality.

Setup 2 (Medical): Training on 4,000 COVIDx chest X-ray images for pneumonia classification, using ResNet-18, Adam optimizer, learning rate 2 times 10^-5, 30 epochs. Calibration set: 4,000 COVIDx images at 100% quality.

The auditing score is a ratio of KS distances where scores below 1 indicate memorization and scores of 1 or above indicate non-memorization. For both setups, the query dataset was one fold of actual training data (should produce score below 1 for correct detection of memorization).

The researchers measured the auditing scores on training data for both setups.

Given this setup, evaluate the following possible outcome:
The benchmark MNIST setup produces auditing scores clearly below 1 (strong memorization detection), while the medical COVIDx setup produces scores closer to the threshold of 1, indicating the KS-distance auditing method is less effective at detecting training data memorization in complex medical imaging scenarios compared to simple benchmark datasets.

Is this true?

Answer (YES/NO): NO